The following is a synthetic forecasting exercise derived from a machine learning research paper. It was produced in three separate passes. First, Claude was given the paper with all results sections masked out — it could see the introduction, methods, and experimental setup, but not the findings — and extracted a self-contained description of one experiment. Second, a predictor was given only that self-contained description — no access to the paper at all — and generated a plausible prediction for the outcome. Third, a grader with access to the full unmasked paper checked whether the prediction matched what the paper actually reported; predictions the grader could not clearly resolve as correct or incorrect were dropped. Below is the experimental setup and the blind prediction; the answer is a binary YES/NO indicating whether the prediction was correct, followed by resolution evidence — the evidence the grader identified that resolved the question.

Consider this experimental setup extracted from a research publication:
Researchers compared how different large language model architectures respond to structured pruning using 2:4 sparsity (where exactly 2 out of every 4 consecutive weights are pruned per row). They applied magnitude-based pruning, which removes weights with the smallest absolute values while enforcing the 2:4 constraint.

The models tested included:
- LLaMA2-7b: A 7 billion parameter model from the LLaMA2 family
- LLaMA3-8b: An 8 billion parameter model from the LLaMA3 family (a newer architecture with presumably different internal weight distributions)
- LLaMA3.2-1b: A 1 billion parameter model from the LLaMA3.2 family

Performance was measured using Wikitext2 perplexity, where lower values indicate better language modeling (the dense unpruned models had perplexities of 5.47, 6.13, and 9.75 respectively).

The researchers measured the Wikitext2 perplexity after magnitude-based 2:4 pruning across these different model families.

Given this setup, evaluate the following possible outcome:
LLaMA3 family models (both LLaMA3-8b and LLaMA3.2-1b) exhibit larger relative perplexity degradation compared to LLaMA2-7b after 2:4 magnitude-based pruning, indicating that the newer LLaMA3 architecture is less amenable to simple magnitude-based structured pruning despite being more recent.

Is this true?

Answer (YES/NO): YES